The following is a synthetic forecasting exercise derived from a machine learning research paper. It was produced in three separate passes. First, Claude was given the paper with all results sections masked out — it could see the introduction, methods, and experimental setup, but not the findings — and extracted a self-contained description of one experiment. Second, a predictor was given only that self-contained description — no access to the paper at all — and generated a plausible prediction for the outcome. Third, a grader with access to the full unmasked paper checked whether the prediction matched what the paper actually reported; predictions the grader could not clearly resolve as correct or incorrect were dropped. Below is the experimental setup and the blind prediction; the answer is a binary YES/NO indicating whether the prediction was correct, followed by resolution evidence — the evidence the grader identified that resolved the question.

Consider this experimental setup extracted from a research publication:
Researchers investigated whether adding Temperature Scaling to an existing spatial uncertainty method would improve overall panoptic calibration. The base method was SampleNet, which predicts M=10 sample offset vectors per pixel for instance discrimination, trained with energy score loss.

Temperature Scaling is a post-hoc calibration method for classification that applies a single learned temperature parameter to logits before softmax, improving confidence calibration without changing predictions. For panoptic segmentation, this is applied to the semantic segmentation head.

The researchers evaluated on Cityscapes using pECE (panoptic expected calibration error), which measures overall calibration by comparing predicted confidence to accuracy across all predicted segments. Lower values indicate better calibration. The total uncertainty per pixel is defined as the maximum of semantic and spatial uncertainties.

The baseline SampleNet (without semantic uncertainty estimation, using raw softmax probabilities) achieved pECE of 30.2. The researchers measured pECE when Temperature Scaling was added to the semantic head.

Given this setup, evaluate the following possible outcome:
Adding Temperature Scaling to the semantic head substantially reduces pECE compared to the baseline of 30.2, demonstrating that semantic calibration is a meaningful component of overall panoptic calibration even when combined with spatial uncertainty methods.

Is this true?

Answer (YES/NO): NO